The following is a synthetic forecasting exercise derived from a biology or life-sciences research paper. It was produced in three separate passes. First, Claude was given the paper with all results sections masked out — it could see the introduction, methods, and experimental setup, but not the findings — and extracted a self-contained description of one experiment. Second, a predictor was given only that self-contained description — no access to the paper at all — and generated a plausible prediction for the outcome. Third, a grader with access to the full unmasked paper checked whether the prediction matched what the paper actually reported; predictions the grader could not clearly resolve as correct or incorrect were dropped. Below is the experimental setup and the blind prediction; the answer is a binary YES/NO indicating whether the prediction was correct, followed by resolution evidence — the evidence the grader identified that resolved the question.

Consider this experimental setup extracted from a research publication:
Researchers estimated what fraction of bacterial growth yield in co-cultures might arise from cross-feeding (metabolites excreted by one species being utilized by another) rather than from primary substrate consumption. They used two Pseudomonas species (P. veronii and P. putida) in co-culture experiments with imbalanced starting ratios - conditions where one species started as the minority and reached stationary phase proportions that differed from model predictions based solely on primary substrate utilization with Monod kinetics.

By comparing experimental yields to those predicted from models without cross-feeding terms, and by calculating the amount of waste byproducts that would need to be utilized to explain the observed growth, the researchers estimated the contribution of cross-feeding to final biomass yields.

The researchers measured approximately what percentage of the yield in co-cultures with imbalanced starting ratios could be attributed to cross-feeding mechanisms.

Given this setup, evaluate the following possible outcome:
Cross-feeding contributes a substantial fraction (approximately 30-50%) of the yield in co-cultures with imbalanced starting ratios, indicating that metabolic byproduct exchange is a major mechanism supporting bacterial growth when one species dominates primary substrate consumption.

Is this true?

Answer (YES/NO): NO